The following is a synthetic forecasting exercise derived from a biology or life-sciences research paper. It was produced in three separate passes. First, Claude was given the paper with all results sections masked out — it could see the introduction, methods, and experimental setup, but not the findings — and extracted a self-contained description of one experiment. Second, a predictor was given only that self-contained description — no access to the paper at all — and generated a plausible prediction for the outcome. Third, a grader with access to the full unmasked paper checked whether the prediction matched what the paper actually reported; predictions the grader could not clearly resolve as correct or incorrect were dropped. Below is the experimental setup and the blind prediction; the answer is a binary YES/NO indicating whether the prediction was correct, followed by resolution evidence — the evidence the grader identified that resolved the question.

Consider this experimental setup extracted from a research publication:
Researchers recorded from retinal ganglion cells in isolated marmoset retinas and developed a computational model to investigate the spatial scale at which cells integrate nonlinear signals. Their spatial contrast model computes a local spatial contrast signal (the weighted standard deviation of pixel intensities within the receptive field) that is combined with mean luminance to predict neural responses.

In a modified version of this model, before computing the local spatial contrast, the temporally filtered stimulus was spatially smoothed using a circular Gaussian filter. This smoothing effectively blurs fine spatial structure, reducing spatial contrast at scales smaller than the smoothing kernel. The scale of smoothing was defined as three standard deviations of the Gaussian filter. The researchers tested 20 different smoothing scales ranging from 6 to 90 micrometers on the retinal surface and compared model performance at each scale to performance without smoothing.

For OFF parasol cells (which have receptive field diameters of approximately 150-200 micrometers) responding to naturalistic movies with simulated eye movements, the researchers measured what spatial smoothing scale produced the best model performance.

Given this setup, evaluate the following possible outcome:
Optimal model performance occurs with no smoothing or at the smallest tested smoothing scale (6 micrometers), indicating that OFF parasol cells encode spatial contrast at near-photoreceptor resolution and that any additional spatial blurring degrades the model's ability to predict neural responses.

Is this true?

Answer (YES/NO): NO